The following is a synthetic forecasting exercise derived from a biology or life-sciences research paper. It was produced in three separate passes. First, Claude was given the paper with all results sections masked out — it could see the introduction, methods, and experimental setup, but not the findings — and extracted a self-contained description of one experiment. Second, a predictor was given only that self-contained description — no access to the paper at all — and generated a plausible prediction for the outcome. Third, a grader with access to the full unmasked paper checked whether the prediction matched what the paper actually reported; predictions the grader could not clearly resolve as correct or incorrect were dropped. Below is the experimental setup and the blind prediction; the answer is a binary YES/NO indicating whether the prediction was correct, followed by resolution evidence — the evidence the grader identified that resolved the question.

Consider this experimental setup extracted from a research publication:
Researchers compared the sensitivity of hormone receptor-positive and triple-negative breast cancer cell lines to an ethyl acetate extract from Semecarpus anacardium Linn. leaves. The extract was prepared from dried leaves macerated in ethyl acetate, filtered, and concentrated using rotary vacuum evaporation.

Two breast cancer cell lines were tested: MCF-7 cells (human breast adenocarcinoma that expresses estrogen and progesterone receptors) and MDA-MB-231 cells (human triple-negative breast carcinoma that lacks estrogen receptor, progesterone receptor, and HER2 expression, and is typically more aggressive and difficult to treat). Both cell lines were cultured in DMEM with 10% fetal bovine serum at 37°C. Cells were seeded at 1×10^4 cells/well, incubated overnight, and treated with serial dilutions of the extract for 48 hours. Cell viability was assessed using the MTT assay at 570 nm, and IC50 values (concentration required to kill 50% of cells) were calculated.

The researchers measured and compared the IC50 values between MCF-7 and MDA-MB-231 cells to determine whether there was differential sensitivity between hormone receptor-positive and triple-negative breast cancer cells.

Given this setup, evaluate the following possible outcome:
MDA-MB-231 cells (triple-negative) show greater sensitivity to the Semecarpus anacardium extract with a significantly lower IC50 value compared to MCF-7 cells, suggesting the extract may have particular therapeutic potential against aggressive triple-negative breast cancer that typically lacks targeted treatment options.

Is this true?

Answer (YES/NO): NO